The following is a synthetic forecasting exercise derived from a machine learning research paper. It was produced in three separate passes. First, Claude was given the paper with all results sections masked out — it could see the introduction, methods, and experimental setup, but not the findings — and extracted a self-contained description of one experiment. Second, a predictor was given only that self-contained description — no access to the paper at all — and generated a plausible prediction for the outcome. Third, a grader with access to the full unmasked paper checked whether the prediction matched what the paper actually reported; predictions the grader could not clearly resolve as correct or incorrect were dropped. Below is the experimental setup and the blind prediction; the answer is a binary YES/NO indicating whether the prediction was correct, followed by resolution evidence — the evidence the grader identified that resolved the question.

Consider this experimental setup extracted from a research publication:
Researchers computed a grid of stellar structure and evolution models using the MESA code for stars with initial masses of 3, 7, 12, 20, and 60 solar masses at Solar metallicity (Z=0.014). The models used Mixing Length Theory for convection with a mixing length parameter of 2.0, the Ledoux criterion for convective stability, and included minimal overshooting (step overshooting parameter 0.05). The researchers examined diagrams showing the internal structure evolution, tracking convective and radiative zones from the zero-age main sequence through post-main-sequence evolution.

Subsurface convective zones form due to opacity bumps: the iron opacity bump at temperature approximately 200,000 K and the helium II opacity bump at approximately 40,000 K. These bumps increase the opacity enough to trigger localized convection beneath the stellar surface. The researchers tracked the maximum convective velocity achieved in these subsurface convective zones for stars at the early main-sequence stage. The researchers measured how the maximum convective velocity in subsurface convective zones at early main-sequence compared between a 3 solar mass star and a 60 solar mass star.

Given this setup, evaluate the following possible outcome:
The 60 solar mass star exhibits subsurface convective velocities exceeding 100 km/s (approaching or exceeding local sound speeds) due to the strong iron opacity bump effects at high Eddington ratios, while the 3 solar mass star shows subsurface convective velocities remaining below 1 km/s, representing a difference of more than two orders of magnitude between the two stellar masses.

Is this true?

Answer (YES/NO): NO